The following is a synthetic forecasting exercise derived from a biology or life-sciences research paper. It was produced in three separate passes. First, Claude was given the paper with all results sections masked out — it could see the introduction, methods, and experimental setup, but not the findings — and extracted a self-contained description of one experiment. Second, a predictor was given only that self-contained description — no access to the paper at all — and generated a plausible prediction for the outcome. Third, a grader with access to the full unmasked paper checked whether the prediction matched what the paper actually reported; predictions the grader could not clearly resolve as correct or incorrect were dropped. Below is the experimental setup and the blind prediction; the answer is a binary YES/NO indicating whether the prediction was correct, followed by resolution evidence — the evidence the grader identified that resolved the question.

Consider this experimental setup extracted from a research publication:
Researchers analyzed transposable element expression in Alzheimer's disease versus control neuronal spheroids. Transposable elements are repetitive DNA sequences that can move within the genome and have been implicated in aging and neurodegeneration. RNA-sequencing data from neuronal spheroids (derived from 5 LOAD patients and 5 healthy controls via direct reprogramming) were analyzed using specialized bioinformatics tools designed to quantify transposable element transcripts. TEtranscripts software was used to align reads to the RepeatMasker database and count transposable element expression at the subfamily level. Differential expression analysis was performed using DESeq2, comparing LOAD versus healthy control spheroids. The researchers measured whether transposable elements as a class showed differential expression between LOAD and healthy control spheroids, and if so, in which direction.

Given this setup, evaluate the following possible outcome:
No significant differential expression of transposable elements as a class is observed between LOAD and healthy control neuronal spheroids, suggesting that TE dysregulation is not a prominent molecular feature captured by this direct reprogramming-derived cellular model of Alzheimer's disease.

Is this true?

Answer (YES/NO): NO